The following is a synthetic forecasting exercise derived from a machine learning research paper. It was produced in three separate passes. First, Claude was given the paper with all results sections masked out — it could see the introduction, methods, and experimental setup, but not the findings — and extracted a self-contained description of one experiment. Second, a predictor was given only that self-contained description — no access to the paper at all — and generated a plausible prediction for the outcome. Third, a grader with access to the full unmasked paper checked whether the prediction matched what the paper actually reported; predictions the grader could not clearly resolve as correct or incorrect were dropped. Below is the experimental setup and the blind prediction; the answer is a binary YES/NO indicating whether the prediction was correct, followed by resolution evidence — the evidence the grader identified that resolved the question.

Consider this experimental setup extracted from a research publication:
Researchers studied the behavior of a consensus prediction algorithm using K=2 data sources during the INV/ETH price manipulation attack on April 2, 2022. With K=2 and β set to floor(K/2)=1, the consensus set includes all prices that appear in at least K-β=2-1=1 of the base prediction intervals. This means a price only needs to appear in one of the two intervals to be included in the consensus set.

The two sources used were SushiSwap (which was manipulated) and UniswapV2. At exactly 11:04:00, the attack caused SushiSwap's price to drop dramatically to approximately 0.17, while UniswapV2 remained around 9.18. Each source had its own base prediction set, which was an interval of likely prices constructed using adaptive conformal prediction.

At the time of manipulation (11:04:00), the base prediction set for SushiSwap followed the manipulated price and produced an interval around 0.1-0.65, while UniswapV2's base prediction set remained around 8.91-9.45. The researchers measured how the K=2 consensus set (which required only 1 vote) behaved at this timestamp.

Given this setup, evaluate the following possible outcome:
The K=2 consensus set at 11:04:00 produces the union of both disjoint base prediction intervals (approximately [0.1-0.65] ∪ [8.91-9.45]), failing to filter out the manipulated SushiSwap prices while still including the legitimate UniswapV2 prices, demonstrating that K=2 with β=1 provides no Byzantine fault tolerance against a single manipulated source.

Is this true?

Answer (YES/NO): NO